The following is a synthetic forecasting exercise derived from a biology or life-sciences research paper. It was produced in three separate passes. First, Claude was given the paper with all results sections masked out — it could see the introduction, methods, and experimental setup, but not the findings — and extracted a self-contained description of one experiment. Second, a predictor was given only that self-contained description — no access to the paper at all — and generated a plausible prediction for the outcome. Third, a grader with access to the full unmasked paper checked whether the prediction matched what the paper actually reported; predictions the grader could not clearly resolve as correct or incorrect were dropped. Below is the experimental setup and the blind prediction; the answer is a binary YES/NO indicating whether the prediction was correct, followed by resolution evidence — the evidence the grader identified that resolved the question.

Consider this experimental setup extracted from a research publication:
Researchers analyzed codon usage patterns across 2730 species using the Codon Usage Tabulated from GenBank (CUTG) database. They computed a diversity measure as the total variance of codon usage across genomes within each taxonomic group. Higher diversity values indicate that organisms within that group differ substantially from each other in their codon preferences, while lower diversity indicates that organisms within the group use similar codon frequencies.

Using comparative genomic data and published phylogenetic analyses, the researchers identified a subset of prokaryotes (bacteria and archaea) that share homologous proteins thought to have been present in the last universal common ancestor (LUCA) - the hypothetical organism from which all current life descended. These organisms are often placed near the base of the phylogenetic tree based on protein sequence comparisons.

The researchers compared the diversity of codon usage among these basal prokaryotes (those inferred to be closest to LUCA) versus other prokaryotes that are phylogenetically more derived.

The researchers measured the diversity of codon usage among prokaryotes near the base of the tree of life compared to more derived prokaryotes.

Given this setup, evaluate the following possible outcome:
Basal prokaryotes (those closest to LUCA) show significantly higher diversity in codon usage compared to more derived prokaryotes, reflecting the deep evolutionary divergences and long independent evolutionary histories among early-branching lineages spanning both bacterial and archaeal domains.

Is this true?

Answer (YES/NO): YES